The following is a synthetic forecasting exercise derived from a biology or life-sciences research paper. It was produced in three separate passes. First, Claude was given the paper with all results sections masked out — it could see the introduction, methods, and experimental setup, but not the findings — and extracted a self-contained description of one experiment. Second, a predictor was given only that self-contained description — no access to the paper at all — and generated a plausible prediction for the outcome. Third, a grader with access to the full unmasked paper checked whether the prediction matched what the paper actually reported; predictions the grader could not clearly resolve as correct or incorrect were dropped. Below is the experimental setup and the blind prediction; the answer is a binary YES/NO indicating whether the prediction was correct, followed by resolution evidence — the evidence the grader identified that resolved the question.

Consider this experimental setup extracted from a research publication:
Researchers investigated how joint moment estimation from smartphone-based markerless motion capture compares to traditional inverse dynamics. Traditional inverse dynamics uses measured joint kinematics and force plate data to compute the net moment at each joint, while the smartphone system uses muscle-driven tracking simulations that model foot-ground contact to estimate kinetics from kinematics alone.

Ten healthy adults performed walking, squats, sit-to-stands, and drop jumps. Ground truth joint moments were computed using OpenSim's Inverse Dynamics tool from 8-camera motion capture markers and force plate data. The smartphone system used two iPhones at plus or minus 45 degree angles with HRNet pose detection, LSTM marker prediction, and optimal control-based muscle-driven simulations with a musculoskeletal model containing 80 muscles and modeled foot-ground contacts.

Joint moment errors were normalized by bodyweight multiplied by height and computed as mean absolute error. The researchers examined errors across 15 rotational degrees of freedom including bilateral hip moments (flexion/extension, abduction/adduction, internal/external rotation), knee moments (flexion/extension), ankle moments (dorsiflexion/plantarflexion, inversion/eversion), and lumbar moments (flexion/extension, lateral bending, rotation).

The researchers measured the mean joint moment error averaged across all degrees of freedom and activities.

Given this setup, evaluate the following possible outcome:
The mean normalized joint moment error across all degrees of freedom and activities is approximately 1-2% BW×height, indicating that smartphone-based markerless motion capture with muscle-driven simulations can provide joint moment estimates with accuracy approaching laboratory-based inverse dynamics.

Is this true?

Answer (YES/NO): YES